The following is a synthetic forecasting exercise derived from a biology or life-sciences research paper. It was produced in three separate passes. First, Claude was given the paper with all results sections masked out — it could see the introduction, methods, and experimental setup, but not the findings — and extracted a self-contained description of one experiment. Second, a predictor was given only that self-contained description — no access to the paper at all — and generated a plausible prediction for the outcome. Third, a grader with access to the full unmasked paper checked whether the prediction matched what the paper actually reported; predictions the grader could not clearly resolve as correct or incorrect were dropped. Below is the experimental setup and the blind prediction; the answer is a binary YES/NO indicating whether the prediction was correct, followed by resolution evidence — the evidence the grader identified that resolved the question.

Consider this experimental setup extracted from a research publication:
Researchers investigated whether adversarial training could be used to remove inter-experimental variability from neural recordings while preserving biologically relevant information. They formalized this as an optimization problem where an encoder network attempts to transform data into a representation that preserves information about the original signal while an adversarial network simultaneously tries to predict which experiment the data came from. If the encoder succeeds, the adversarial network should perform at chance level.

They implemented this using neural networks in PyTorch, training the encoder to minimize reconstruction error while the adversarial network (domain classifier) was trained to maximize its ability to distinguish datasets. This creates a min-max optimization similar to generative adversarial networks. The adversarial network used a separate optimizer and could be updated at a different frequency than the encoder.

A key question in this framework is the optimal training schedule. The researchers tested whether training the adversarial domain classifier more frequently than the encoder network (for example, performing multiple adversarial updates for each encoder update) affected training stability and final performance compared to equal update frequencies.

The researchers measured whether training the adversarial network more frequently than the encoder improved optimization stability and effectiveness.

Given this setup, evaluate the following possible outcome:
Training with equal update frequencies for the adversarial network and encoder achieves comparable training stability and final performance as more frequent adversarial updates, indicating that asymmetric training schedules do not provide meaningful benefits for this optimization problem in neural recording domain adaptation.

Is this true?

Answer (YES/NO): NO